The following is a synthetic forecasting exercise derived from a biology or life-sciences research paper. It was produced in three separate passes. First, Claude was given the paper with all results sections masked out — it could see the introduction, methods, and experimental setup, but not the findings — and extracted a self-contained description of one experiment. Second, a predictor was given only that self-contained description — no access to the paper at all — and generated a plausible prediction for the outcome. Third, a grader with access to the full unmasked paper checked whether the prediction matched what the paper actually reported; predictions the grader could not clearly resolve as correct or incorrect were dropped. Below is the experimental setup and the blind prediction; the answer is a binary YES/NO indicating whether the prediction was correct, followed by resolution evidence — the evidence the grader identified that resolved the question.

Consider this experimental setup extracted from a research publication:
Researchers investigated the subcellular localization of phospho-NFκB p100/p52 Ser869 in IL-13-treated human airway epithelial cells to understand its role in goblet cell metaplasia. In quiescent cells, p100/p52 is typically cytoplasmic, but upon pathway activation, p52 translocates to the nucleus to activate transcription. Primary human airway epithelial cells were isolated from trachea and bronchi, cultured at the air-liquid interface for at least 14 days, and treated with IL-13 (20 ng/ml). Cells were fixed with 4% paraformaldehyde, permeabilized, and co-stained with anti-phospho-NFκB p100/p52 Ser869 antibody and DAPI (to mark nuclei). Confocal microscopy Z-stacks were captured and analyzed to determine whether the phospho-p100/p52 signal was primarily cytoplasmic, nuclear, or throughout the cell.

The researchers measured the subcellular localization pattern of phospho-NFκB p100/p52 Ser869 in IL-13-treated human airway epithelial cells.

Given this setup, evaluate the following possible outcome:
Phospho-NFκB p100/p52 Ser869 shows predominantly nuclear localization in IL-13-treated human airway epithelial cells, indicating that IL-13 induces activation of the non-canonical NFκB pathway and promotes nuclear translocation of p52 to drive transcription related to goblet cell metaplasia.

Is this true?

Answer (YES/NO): NO